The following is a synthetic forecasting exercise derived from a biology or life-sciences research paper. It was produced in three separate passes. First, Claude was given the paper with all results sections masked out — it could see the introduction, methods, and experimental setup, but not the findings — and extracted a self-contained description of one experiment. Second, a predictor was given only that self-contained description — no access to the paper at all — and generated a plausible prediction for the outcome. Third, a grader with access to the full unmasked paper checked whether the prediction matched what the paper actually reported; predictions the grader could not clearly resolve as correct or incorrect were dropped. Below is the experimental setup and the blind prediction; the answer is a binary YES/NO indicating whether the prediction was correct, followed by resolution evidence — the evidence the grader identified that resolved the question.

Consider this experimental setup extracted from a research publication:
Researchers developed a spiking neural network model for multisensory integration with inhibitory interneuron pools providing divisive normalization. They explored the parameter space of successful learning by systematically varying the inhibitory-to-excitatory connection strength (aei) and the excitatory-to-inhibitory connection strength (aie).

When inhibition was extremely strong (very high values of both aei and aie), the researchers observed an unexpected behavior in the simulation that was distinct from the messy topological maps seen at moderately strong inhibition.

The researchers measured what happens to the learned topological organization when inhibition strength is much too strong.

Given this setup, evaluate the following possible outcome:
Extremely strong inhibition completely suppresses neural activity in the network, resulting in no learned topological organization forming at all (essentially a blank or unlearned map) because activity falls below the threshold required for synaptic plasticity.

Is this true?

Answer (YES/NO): NO